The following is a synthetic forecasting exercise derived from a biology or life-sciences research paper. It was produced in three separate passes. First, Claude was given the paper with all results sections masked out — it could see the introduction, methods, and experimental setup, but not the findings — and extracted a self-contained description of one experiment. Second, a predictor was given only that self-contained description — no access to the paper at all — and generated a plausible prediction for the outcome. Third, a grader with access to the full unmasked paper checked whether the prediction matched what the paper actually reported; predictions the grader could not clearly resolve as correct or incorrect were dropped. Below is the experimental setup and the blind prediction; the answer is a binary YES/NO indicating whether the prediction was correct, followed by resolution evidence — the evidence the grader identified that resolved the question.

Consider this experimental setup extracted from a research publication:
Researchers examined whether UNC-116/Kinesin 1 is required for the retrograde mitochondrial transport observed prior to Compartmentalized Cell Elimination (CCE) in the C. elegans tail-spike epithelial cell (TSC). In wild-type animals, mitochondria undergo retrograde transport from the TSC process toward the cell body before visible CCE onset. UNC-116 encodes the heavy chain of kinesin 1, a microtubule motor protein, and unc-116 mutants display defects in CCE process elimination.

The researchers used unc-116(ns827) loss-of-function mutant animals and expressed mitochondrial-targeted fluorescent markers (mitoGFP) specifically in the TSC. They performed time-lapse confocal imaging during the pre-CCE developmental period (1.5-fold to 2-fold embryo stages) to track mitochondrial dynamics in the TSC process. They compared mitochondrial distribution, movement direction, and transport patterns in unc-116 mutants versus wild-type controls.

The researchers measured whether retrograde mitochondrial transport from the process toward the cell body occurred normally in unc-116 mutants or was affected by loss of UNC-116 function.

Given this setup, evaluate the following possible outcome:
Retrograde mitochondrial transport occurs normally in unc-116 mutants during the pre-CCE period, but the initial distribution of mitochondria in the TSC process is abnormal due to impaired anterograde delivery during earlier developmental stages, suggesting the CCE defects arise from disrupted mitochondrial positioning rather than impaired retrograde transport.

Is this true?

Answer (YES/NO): NO